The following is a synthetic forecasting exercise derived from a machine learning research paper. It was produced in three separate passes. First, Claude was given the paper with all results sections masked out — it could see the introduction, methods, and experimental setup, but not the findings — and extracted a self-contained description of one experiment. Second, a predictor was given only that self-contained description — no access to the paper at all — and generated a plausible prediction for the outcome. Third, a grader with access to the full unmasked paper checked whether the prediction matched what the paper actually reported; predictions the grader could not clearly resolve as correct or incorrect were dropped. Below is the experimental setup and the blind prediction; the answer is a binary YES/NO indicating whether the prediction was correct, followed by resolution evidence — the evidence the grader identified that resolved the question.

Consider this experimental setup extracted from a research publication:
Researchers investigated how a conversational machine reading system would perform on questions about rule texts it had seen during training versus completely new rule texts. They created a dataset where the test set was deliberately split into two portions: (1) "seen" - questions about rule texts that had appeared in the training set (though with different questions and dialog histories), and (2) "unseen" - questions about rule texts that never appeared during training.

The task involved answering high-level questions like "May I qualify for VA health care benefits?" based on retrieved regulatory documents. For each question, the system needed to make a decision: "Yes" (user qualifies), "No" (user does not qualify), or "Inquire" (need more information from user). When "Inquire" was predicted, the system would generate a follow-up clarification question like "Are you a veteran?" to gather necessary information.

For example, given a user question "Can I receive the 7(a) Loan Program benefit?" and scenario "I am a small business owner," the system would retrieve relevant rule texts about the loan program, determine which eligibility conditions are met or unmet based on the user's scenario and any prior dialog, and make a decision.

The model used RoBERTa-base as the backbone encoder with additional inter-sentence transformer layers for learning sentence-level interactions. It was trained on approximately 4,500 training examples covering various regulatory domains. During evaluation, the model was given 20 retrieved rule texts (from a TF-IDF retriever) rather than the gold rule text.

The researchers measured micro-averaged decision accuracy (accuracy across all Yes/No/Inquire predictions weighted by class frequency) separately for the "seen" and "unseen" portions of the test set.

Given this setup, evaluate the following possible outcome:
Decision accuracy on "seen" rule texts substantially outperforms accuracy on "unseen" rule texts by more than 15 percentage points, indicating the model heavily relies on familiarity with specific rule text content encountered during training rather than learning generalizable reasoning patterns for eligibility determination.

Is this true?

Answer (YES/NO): YES